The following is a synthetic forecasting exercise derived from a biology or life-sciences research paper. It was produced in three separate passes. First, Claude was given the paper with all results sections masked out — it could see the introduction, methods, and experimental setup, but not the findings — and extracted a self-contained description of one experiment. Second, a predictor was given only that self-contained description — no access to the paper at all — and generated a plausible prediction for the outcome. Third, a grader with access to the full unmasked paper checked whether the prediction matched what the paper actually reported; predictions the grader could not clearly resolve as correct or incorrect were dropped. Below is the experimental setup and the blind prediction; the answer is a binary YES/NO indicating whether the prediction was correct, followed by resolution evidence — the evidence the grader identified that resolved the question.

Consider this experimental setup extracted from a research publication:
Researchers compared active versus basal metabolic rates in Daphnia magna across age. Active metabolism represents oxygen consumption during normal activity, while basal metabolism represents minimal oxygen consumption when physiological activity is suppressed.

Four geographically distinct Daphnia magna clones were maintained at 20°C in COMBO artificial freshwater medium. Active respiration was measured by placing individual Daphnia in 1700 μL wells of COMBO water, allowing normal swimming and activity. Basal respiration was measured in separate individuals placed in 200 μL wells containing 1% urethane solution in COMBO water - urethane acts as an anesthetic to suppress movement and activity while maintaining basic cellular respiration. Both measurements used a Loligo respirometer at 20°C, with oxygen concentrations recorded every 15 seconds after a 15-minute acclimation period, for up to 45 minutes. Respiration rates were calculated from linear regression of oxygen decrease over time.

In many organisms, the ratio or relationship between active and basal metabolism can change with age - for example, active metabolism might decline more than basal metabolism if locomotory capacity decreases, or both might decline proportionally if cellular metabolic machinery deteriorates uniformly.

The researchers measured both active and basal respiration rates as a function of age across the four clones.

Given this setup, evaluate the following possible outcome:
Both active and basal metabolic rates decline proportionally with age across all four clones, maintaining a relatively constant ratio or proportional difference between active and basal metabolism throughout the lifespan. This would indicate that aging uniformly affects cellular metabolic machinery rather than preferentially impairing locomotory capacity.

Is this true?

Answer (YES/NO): NO